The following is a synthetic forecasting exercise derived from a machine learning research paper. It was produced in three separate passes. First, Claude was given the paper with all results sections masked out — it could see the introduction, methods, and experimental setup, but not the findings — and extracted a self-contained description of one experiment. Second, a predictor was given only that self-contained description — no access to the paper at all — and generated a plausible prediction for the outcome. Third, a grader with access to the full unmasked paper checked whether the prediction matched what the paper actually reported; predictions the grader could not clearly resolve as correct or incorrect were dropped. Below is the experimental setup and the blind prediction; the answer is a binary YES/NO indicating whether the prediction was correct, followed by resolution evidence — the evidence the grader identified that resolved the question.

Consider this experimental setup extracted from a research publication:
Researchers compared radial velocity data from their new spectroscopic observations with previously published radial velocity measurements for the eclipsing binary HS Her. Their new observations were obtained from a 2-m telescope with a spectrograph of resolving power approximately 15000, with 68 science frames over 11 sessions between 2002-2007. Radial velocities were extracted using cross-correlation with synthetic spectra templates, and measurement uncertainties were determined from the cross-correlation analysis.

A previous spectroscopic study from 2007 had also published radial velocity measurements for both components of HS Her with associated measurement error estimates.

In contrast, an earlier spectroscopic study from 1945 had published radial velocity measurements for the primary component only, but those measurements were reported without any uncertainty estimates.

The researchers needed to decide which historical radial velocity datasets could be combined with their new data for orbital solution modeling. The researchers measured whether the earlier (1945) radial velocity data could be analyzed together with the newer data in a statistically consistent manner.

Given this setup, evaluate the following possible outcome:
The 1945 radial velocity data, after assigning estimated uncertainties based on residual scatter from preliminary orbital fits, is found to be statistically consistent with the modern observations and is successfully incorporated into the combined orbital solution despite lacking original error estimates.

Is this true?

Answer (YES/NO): NO